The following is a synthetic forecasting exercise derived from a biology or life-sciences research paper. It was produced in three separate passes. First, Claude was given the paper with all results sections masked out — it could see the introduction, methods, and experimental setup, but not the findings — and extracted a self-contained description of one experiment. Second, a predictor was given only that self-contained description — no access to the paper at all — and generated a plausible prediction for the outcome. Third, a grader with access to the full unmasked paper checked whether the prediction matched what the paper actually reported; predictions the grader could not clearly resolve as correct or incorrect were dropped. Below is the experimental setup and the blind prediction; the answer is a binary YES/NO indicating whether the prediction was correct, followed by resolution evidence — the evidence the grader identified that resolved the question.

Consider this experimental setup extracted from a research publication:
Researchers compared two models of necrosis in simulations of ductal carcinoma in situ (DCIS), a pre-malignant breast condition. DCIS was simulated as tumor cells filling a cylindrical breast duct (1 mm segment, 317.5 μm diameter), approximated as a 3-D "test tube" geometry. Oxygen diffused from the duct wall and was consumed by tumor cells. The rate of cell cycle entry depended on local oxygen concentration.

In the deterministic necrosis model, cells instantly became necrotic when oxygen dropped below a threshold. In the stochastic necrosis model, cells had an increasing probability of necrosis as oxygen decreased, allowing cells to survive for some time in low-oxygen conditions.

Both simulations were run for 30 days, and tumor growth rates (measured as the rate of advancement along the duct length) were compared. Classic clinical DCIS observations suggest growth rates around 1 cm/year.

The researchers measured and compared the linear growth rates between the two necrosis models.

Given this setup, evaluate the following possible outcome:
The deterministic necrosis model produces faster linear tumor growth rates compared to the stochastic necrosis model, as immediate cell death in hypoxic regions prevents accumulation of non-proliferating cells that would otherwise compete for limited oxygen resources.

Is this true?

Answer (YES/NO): NO